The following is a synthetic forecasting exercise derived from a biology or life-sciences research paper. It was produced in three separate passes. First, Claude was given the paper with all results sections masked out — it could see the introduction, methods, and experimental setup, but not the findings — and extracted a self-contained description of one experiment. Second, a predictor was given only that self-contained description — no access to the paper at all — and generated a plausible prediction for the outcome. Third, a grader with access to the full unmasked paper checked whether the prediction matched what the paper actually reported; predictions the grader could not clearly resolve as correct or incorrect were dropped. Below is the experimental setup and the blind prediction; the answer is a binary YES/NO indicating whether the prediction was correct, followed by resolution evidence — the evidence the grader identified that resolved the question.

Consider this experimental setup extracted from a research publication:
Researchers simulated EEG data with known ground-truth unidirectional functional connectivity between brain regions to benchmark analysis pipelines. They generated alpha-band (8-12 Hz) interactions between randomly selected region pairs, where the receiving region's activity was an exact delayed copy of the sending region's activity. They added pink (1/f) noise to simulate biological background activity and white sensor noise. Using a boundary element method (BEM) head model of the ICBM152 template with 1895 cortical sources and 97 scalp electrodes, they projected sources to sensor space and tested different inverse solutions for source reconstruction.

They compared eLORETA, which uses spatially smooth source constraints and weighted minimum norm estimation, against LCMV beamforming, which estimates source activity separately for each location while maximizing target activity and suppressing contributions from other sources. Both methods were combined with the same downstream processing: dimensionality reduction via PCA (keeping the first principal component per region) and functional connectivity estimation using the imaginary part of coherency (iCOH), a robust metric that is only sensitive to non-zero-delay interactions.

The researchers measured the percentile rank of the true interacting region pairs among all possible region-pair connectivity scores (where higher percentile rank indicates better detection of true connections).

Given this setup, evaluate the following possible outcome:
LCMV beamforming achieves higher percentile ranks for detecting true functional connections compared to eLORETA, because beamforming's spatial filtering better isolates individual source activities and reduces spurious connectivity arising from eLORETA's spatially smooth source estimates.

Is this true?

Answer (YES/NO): YES